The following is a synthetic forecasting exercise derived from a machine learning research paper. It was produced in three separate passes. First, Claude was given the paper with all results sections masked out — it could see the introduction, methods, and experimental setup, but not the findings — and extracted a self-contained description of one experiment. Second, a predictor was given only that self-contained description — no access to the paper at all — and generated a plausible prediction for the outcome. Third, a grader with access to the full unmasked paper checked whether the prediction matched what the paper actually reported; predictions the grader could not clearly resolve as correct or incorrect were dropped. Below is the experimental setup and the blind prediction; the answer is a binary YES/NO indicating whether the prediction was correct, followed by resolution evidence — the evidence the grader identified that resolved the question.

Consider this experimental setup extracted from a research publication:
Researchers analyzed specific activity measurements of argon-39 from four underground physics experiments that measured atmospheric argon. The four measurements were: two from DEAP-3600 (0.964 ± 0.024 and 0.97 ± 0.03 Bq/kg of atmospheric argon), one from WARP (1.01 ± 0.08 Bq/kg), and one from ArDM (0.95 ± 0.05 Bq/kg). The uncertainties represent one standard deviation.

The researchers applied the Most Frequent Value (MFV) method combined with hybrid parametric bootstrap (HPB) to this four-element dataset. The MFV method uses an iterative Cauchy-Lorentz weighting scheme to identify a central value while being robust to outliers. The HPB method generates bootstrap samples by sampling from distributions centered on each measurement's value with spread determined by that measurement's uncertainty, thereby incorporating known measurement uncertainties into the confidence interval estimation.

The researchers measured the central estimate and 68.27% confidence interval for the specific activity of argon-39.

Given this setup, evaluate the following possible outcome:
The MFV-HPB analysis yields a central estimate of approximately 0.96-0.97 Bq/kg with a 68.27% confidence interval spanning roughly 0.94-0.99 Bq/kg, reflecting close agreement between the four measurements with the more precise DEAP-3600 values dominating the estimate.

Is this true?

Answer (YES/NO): YES